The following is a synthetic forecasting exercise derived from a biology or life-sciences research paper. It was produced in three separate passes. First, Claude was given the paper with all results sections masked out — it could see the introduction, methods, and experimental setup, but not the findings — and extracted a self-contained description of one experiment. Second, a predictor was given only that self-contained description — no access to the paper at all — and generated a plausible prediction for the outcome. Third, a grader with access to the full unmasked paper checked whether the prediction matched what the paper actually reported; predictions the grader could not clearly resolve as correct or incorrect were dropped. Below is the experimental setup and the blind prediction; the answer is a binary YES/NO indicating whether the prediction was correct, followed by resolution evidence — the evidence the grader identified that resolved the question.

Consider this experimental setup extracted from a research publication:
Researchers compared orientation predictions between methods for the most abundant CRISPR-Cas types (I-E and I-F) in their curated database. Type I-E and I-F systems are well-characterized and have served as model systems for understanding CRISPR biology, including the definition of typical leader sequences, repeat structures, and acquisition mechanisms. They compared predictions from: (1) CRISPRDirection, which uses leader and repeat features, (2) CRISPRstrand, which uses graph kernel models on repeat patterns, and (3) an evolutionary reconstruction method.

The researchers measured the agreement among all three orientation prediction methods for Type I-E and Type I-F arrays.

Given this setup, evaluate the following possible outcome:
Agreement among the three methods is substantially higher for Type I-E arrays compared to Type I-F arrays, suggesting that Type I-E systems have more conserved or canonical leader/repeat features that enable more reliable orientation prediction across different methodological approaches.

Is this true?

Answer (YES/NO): NO